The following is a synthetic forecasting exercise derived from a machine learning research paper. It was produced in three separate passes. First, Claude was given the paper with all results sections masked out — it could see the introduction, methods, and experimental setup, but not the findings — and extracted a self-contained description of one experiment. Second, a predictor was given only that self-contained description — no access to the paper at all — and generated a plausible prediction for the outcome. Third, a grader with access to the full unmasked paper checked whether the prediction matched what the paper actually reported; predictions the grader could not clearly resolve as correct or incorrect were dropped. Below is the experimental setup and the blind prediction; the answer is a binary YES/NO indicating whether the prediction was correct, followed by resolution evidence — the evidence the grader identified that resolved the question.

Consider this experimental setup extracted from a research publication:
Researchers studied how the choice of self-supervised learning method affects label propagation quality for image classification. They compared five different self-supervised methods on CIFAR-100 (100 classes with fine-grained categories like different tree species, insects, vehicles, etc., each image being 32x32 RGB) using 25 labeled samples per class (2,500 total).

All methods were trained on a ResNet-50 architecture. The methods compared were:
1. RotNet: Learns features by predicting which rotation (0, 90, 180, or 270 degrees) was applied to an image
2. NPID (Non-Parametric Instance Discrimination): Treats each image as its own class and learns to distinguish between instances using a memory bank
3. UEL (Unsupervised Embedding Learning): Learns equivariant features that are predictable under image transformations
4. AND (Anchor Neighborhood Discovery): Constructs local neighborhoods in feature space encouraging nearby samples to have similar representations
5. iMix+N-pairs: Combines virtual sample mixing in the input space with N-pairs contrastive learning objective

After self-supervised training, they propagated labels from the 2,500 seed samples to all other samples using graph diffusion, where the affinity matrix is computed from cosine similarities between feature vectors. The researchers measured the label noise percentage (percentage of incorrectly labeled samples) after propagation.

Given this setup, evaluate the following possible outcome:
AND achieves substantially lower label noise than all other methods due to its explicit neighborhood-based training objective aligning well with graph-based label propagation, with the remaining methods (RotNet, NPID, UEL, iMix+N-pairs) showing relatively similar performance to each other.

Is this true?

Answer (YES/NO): NO